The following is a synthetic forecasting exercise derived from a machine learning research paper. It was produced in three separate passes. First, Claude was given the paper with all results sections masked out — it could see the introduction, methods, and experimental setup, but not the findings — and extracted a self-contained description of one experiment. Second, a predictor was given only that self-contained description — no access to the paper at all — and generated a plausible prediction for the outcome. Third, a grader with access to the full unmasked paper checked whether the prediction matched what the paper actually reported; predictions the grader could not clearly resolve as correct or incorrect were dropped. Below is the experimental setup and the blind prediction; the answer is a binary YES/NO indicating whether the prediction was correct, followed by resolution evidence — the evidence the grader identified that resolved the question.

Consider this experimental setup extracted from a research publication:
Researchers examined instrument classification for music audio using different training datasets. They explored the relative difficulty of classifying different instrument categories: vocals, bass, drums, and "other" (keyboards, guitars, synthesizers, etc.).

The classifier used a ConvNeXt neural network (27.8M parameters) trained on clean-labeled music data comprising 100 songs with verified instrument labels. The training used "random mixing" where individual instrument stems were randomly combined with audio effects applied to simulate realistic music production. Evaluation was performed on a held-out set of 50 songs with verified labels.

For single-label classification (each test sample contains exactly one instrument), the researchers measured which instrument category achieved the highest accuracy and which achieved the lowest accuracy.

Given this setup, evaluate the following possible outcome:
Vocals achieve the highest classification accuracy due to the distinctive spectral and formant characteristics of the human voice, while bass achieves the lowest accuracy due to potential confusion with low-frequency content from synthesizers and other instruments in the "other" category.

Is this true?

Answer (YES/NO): NO